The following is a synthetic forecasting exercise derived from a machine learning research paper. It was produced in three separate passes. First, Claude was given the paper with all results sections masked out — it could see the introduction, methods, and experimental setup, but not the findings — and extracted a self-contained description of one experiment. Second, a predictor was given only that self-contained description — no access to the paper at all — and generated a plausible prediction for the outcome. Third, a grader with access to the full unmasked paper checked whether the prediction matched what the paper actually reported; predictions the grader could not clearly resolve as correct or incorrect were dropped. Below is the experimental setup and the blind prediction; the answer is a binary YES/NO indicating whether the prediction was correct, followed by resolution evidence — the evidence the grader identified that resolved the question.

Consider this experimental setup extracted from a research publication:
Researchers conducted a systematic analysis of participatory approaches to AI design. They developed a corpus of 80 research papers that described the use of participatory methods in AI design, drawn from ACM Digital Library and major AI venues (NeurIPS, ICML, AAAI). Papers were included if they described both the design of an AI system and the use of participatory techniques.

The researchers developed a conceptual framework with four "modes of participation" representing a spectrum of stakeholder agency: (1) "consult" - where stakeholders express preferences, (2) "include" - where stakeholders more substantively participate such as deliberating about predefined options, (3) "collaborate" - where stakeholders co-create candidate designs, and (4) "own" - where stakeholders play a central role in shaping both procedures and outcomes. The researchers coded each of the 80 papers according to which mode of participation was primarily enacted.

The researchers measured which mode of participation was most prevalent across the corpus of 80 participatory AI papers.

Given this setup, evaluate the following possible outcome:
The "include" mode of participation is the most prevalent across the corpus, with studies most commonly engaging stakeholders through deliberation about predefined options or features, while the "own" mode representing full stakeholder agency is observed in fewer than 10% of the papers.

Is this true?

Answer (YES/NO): NO